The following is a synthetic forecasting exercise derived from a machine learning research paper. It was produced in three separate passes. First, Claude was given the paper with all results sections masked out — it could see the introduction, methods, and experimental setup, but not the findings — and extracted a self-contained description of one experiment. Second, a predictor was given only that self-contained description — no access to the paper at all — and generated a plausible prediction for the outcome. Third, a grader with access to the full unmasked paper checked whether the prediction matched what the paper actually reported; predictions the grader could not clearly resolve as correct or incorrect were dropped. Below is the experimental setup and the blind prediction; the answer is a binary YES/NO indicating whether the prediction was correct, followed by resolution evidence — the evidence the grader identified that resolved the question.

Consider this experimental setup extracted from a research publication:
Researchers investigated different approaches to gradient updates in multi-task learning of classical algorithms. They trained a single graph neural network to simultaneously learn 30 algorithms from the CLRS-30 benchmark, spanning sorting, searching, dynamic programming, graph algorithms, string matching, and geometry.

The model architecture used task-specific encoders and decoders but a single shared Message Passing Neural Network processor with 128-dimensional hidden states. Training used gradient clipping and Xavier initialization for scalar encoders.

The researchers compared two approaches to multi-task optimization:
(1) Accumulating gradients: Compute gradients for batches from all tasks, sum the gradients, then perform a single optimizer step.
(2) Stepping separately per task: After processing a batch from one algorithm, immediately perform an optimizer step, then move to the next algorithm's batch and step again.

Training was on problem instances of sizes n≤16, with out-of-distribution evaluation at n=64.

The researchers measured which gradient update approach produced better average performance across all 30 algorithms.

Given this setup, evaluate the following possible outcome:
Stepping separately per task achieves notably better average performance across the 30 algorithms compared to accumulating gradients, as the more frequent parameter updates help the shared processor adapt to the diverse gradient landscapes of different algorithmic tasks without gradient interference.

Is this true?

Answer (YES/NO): YES